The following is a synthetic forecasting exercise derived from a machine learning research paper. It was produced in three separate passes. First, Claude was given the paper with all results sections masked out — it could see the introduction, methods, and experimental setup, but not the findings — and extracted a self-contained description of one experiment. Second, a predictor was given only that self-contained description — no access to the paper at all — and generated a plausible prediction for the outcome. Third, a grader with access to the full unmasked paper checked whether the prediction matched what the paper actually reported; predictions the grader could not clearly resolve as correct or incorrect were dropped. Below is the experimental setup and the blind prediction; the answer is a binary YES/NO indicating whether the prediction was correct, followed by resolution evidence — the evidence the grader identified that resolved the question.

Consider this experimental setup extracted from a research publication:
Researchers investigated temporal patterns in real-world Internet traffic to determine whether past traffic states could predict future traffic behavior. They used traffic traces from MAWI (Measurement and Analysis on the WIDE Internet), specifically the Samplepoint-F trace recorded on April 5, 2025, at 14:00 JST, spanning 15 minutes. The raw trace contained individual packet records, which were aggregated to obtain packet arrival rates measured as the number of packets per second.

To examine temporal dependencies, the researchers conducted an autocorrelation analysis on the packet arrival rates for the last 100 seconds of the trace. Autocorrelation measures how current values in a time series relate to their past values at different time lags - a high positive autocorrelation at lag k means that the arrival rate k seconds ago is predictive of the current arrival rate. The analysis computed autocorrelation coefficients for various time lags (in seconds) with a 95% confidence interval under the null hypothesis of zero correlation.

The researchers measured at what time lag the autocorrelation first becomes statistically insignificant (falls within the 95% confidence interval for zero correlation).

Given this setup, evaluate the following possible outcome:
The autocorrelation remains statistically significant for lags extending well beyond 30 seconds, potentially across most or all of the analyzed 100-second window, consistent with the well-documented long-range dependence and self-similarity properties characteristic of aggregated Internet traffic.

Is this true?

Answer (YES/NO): NO